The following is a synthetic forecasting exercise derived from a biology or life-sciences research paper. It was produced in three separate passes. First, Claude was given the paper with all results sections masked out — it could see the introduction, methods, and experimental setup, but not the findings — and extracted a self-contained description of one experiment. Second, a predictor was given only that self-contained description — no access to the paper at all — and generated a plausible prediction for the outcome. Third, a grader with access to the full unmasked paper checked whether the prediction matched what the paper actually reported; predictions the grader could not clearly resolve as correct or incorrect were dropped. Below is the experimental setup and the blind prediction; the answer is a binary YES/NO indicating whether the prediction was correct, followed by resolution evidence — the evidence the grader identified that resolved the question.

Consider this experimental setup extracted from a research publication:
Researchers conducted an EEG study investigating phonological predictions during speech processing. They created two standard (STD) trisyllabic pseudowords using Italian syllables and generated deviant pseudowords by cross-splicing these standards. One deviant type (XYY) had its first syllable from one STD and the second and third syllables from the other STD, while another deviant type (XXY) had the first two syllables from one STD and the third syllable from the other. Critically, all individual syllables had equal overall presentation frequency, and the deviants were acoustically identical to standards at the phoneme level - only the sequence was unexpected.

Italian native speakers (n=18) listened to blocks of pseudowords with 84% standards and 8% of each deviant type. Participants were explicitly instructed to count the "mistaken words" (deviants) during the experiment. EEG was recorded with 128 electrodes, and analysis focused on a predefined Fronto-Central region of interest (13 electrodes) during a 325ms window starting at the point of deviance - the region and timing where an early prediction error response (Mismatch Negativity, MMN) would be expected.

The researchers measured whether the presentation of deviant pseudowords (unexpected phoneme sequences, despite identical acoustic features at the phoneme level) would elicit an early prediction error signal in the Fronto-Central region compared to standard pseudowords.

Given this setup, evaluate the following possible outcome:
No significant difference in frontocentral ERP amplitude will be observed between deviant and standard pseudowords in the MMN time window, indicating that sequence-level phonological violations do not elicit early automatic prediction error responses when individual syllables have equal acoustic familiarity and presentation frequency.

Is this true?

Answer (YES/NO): NO